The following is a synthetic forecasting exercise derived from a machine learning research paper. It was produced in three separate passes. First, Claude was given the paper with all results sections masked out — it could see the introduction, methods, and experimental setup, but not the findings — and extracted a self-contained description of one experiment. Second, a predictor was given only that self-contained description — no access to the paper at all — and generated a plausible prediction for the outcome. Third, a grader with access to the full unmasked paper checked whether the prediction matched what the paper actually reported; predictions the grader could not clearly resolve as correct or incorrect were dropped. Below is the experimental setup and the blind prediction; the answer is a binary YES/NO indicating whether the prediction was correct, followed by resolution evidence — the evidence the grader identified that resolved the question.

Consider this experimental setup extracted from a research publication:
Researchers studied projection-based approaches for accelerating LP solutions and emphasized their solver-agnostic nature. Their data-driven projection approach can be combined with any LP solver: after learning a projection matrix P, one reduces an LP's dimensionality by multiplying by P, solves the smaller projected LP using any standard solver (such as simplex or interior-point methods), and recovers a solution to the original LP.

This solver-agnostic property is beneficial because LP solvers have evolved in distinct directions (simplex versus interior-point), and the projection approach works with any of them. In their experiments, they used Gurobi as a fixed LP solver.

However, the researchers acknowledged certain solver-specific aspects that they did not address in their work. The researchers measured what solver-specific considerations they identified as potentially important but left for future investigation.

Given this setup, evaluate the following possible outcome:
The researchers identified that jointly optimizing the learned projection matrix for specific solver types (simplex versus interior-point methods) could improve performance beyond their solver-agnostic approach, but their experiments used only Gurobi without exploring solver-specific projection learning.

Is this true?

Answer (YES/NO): NO